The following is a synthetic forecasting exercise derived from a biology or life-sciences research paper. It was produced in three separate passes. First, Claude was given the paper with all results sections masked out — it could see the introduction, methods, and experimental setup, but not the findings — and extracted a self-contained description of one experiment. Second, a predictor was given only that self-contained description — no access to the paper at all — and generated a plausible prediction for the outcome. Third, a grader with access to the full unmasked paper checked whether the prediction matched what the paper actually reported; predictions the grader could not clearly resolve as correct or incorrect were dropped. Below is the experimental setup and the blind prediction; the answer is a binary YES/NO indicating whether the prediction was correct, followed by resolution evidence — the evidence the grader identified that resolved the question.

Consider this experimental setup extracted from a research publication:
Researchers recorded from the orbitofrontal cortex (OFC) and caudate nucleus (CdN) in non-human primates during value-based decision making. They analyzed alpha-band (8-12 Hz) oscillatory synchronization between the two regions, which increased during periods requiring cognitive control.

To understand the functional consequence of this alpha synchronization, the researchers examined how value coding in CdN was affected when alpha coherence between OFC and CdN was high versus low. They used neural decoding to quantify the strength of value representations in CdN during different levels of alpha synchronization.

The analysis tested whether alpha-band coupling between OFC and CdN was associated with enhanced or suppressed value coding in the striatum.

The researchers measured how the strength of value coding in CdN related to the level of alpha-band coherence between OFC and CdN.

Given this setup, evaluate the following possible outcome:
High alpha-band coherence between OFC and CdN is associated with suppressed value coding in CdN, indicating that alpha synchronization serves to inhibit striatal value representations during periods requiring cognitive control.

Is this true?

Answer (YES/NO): YES